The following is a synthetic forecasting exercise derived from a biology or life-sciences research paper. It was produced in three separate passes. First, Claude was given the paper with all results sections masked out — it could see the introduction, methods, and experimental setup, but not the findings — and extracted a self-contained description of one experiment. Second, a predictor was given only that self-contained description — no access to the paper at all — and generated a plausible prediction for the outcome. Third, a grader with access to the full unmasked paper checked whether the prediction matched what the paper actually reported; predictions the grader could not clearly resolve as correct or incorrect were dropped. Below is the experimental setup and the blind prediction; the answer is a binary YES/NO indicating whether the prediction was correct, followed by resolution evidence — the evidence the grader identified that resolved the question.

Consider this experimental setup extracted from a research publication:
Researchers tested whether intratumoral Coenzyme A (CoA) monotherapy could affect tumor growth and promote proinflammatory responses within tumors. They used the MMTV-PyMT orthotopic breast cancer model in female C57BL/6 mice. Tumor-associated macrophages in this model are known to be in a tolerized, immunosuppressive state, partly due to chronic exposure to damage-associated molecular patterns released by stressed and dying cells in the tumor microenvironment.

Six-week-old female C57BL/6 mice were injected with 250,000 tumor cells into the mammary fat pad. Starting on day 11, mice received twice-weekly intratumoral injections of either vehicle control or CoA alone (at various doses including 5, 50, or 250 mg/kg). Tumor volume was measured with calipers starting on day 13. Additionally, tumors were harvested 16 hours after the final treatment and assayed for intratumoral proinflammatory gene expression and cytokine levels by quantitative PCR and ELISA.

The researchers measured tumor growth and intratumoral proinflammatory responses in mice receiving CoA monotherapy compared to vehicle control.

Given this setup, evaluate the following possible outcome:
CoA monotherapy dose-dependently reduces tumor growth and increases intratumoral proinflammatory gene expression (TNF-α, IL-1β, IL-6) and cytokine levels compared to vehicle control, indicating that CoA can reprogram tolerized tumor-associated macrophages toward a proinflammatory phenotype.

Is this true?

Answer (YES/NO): NO